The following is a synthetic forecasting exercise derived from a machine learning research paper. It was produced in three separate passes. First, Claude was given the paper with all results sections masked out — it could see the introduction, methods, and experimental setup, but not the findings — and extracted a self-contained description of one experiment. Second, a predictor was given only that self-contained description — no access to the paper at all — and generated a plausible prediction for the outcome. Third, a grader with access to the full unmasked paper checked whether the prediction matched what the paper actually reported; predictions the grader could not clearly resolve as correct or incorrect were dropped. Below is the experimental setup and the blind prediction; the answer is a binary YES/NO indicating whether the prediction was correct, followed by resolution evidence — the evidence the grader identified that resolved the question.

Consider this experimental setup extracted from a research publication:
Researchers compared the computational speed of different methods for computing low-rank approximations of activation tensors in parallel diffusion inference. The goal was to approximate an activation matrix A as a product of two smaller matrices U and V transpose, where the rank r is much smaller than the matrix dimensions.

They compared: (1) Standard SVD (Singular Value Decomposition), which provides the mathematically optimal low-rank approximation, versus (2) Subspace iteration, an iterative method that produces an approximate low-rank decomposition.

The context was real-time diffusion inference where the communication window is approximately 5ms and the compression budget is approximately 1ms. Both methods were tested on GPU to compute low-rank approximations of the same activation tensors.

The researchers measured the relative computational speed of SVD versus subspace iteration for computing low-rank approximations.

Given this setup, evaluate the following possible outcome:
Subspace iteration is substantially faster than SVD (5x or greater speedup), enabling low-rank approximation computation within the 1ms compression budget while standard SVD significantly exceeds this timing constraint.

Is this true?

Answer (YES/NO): YES